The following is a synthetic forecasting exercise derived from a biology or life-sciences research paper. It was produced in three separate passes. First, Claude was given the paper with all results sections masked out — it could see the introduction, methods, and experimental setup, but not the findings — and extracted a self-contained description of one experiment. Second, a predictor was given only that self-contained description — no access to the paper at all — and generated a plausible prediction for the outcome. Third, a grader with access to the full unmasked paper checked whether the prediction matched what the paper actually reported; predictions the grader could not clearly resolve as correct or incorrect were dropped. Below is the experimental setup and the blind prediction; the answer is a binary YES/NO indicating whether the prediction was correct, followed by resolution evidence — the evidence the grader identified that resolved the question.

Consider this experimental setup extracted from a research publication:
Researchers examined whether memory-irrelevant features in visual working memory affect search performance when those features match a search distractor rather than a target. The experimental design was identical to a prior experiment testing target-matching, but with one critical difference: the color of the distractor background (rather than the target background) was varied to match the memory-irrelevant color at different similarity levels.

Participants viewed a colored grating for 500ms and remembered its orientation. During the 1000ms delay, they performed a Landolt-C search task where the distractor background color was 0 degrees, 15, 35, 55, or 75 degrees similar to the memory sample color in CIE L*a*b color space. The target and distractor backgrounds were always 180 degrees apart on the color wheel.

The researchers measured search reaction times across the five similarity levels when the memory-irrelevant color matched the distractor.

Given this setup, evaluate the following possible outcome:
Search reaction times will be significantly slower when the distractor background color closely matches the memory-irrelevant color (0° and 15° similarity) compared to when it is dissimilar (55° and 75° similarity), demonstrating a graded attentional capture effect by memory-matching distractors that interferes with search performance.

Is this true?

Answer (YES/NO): NO